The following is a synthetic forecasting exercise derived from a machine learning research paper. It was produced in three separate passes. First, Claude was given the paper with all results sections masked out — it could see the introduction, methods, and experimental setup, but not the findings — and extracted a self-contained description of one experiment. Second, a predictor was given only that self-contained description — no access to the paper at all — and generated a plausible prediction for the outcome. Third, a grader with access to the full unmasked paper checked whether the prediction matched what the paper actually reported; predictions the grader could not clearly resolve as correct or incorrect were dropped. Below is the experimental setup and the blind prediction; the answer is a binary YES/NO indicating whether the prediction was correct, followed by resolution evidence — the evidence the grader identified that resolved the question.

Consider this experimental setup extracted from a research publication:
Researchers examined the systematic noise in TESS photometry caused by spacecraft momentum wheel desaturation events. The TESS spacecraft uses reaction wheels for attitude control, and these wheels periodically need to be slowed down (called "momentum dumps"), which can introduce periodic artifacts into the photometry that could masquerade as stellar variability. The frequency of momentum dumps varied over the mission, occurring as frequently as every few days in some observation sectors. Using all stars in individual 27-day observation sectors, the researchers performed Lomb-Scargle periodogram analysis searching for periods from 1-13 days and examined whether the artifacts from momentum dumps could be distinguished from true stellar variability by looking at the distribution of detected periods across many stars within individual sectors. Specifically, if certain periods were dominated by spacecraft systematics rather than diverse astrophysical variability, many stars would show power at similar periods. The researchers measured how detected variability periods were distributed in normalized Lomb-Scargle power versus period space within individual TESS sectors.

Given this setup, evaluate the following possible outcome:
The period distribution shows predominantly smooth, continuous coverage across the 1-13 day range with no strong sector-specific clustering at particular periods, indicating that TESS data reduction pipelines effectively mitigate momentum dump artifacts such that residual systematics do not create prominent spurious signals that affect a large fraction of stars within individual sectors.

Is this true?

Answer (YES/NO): NO